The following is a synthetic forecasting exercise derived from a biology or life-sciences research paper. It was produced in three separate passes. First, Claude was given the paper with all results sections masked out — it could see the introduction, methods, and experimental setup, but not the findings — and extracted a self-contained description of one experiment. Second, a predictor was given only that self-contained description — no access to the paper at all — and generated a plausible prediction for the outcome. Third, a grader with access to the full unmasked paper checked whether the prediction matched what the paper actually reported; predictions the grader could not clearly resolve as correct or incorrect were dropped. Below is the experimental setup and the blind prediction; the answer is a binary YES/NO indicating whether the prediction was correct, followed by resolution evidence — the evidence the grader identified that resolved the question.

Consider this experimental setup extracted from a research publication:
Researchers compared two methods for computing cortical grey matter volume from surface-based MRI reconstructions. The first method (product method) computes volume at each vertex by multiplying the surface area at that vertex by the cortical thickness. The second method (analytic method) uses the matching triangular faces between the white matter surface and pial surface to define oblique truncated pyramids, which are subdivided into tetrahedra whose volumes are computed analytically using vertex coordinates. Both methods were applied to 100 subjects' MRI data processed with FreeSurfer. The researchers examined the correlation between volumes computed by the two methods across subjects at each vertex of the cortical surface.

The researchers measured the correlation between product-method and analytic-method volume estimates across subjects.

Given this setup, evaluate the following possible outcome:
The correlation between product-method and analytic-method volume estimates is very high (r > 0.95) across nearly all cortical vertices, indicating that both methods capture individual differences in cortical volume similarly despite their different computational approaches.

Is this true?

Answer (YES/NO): YES